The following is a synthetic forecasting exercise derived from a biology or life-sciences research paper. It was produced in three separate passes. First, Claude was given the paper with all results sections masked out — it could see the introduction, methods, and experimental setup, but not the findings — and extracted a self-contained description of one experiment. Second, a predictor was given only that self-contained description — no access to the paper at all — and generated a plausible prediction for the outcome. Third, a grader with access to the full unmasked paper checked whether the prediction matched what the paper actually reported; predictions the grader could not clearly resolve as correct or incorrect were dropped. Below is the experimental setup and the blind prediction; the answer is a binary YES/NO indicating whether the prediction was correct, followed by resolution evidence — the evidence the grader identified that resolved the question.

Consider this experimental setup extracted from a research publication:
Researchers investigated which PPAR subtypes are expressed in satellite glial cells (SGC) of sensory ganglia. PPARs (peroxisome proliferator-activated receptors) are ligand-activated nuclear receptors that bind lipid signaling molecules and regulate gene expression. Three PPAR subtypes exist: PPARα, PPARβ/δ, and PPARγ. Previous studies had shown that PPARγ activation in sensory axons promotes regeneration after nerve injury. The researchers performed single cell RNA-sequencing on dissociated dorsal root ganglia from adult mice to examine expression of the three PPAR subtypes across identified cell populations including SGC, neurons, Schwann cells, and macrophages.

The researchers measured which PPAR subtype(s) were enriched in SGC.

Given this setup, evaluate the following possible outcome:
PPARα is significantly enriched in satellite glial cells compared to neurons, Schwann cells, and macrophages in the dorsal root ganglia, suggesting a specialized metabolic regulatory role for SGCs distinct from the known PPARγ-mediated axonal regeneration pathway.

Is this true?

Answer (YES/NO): YES